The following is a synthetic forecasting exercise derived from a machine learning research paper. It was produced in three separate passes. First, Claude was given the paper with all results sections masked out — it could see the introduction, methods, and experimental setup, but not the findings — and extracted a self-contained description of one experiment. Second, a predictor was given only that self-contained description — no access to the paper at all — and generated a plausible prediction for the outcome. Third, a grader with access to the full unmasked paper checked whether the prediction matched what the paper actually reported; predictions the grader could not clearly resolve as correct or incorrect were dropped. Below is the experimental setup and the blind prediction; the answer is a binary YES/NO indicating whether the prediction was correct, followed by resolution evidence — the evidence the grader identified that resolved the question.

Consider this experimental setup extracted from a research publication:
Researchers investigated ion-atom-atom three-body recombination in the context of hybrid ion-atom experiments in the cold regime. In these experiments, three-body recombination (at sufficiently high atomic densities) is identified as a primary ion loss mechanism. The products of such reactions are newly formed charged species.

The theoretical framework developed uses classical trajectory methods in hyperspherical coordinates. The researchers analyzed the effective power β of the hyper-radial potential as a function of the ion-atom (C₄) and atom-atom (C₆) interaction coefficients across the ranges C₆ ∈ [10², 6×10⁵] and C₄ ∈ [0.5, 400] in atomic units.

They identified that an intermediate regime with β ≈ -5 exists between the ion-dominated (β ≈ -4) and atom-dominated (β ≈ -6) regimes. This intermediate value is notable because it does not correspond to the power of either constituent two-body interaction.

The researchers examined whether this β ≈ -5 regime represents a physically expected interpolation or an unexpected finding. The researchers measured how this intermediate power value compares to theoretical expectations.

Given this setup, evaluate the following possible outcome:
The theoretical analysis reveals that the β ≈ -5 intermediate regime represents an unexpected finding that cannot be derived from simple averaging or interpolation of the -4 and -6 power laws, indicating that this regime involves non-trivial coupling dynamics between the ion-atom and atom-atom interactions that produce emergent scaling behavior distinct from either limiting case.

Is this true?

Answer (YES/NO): YES